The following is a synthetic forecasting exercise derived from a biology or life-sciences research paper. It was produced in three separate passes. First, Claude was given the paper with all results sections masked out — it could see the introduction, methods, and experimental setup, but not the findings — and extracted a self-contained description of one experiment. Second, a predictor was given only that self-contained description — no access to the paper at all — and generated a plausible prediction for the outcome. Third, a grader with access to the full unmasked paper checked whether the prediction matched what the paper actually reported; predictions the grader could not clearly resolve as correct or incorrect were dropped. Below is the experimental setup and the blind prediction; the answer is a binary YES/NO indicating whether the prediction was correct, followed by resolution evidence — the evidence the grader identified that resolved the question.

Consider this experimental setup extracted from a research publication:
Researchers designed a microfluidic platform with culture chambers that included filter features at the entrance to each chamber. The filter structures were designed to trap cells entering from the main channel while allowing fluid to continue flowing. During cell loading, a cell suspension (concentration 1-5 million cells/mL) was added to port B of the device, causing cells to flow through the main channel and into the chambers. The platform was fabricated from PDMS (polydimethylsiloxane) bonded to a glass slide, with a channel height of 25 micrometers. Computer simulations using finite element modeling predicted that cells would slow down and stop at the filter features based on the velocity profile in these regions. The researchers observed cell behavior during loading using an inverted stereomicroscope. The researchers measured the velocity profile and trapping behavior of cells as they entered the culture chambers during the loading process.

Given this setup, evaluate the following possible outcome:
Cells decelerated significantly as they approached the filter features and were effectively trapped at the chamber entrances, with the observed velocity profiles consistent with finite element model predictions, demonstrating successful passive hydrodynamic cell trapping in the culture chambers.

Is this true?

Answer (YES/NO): YES